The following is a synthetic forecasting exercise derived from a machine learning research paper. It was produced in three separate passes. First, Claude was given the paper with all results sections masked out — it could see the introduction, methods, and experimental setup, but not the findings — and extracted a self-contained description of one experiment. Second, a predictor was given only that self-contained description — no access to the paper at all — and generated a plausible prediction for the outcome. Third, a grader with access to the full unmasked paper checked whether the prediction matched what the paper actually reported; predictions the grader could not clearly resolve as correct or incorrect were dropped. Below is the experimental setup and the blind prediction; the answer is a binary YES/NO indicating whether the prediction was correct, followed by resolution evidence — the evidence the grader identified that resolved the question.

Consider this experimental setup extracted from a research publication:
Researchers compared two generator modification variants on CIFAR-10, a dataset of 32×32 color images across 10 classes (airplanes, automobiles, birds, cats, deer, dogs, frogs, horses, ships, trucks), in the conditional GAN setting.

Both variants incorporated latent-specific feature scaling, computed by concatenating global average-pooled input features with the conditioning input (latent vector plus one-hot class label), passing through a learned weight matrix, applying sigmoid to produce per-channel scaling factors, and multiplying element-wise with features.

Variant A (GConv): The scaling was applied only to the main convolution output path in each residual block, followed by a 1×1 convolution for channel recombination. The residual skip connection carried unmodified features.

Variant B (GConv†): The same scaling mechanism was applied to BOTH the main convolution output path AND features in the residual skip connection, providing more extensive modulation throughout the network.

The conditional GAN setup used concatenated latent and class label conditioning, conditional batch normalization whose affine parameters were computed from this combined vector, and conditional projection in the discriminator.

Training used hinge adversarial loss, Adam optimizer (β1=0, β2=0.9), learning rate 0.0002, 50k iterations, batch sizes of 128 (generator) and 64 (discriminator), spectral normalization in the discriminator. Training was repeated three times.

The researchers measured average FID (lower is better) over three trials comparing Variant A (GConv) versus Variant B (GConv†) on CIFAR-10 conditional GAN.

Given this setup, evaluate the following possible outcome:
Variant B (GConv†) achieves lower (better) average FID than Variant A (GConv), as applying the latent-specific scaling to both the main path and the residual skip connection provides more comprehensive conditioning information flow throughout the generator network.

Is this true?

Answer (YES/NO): YES